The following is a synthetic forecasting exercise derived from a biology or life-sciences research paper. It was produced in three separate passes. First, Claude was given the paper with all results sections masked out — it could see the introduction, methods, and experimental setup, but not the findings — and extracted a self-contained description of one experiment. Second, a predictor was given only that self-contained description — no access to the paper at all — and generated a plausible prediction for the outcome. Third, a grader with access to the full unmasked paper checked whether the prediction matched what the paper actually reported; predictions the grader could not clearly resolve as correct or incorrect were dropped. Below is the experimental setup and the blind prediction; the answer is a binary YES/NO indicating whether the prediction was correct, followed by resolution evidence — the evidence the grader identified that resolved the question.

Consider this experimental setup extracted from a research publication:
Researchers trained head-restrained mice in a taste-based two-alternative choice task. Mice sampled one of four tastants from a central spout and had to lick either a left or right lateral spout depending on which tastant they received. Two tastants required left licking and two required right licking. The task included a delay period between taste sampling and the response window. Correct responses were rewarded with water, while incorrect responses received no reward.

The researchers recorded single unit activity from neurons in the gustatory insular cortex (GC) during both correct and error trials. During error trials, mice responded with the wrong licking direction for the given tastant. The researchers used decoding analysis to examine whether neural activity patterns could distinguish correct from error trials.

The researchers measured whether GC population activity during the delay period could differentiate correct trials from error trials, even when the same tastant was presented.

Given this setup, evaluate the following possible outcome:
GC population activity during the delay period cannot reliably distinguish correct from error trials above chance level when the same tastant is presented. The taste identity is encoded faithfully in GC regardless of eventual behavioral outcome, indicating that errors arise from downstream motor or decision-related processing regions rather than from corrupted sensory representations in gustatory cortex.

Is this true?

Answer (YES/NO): NO